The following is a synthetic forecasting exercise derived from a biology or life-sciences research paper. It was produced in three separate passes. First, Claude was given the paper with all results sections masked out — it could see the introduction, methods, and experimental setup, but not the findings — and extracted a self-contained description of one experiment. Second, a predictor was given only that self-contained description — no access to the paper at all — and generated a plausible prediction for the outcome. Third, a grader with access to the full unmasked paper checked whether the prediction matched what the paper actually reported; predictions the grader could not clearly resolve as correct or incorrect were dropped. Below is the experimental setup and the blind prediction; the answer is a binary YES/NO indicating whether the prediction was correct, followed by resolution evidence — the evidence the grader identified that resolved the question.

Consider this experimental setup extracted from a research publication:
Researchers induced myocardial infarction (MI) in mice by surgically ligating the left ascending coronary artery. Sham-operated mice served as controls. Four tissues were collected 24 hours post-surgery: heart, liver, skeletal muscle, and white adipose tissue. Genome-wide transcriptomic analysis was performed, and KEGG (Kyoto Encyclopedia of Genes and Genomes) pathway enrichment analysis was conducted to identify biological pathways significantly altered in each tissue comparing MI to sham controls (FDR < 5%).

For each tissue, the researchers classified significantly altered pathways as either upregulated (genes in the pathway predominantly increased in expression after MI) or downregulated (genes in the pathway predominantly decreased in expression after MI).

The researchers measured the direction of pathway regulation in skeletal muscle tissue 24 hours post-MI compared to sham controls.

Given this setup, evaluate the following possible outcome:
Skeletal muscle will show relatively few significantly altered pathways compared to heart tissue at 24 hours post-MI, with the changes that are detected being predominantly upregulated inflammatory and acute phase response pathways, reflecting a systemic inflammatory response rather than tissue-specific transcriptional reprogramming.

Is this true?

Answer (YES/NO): NO